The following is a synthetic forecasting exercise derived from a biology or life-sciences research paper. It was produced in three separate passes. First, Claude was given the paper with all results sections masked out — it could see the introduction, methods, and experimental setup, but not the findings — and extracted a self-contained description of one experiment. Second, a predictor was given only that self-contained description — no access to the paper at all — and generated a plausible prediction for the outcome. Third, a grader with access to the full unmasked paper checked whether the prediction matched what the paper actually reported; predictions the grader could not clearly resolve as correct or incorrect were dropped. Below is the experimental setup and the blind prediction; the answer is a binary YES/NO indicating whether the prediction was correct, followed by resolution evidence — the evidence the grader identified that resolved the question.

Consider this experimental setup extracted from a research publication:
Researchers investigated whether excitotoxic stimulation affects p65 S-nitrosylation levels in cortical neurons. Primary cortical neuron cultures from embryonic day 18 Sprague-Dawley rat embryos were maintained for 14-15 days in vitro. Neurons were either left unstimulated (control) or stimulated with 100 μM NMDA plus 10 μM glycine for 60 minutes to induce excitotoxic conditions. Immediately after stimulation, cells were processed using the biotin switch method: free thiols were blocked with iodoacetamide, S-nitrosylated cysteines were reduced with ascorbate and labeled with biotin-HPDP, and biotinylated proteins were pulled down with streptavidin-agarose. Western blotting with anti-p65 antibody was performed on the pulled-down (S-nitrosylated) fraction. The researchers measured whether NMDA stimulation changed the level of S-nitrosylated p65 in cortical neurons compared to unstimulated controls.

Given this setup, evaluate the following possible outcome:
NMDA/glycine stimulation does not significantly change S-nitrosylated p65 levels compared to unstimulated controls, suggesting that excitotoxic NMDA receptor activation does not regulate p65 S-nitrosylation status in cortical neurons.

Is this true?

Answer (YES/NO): NO